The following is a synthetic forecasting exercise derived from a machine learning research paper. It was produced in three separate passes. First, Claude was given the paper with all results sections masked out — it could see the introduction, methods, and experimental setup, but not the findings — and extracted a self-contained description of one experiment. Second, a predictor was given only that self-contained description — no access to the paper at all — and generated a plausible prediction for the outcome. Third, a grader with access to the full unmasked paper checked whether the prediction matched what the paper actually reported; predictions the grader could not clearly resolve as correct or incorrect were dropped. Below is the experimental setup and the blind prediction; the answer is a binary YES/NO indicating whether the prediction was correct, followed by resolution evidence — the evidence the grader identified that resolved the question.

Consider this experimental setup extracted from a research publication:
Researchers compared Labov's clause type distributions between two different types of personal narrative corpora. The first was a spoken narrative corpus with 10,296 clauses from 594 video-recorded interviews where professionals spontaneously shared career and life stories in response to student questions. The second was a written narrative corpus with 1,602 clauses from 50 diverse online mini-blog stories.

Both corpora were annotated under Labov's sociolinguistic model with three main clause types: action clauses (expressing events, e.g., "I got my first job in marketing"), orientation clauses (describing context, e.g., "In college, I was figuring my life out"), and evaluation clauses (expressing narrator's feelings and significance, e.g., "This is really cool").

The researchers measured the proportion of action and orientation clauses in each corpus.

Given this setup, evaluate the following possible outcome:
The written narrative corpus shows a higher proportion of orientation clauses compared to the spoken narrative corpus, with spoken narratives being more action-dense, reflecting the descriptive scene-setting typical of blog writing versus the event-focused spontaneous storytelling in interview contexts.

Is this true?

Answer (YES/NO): NO